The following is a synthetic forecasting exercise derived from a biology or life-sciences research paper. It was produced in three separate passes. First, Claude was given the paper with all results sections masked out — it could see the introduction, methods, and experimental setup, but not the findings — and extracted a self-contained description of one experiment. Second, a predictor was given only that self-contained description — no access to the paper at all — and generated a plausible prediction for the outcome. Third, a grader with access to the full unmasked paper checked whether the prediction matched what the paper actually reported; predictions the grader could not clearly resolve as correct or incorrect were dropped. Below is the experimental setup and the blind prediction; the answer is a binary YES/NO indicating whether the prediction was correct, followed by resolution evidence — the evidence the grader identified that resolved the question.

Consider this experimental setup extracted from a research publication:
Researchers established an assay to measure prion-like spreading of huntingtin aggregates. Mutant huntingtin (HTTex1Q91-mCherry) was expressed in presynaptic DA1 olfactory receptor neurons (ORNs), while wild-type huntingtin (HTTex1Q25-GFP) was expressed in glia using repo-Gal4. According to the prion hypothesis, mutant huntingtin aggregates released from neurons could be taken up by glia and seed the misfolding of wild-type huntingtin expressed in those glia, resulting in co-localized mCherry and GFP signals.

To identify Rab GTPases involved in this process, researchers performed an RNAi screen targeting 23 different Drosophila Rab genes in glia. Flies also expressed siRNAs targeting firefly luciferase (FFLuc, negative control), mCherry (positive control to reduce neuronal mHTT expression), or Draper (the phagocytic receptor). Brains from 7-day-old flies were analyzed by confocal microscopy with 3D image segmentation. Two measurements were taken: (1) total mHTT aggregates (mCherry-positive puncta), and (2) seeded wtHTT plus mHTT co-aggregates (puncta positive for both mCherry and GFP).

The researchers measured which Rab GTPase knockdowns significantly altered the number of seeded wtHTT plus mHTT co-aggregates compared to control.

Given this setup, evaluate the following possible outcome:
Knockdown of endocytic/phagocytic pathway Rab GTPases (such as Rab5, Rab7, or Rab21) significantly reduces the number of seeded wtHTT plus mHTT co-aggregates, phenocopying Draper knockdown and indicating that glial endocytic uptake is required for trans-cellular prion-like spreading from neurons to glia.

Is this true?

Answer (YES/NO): NO